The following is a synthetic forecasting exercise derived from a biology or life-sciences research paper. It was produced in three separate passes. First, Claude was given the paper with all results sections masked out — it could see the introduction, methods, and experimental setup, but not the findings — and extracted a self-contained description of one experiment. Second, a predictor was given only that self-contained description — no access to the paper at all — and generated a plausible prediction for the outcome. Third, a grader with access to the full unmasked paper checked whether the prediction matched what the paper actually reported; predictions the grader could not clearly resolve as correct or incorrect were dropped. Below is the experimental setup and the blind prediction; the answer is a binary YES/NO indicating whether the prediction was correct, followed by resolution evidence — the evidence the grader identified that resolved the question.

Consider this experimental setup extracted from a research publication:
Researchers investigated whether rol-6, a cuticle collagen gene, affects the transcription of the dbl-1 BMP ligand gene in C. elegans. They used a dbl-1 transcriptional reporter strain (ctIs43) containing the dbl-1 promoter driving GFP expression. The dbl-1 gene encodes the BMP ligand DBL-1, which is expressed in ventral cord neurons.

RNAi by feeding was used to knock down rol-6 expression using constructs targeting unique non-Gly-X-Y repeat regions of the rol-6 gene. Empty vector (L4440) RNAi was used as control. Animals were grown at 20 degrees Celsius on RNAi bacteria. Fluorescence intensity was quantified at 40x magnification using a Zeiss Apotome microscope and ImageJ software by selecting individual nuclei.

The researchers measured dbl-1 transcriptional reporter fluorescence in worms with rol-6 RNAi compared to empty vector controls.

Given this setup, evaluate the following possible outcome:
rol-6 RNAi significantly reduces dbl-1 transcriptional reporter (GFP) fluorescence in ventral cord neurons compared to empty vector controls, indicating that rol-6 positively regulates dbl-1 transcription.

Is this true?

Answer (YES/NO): YES